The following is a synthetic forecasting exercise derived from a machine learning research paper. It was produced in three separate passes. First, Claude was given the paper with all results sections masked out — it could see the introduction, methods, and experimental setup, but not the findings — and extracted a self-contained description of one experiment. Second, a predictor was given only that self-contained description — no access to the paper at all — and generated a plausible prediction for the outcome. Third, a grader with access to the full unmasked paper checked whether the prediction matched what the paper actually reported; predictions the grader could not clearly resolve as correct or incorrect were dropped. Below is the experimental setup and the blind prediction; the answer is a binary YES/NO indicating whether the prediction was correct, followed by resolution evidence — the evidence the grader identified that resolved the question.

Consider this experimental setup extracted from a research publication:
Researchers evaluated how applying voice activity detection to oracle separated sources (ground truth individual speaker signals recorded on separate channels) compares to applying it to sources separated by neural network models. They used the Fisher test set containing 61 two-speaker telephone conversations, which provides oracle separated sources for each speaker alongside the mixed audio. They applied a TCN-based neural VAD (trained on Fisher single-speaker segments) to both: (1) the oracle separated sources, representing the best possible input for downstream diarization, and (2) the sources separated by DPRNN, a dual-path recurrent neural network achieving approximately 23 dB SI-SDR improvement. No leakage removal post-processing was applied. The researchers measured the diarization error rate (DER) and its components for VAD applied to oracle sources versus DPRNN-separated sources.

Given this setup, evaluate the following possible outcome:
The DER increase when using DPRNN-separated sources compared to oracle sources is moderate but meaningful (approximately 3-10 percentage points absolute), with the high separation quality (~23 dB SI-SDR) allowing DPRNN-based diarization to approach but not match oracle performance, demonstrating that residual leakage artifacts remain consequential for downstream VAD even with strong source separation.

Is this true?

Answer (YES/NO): NO